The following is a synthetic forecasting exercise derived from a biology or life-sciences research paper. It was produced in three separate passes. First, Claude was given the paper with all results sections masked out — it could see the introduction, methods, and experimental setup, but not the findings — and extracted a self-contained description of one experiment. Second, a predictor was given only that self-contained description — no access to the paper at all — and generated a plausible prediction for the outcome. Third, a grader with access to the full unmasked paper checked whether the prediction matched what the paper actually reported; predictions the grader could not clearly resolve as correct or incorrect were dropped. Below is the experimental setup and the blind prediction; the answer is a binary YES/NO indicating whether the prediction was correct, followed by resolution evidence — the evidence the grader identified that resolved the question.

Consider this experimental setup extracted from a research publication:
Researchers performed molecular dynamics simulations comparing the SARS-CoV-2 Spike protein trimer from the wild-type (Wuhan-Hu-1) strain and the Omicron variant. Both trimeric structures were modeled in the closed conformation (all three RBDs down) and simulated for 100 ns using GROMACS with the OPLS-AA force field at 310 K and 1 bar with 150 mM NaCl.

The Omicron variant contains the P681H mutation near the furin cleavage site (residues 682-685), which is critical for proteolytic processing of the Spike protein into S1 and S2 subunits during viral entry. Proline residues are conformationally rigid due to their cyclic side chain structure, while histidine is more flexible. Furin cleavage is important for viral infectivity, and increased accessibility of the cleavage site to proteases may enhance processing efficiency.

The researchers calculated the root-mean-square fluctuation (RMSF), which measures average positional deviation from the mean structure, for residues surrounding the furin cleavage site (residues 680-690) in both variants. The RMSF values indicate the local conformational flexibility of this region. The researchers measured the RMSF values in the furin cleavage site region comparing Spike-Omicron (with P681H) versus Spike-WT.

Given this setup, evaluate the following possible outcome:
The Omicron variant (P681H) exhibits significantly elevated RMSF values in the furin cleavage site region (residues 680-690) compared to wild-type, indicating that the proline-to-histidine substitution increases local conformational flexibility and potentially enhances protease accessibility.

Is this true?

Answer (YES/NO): NO